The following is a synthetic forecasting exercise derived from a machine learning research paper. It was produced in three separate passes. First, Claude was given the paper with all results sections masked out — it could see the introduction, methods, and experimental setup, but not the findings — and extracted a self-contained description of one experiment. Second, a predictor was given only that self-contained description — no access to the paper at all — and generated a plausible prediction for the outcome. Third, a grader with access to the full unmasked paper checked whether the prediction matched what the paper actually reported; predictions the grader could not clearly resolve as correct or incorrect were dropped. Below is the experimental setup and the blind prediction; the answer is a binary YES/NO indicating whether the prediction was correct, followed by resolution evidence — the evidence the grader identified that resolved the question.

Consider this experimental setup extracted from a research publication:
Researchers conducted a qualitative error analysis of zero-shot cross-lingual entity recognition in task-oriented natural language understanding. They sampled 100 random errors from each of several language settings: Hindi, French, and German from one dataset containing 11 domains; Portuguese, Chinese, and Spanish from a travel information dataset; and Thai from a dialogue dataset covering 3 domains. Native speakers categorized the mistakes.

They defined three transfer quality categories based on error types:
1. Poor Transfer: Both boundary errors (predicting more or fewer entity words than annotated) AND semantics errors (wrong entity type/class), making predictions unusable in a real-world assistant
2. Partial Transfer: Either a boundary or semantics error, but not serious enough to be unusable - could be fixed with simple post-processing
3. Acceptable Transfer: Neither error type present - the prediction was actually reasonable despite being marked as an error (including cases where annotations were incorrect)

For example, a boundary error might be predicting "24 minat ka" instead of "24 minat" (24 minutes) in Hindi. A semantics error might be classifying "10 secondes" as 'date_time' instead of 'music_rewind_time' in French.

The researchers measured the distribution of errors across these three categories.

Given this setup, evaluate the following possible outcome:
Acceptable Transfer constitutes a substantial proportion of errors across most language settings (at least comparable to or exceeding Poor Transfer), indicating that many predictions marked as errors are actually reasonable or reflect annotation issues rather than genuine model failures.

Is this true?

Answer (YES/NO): YES